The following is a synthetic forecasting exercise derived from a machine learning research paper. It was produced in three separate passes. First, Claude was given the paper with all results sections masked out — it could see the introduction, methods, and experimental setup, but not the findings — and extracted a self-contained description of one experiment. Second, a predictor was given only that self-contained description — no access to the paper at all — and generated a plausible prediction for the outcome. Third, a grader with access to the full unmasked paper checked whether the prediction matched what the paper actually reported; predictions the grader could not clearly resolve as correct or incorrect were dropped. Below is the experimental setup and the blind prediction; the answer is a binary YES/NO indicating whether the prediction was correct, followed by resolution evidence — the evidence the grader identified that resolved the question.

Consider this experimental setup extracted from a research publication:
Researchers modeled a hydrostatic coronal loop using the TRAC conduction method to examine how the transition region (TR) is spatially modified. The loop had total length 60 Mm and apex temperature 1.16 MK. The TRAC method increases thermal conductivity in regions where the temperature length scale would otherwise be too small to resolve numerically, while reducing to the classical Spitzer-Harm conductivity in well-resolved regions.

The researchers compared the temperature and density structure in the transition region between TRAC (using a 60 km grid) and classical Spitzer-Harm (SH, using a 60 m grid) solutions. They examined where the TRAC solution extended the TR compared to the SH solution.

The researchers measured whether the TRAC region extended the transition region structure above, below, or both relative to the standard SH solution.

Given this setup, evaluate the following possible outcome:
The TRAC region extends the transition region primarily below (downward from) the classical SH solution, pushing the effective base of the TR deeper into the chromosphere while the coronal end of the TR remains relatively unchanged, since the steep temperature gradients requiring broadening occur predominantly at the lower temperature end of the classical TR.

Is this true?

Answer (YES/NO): NO